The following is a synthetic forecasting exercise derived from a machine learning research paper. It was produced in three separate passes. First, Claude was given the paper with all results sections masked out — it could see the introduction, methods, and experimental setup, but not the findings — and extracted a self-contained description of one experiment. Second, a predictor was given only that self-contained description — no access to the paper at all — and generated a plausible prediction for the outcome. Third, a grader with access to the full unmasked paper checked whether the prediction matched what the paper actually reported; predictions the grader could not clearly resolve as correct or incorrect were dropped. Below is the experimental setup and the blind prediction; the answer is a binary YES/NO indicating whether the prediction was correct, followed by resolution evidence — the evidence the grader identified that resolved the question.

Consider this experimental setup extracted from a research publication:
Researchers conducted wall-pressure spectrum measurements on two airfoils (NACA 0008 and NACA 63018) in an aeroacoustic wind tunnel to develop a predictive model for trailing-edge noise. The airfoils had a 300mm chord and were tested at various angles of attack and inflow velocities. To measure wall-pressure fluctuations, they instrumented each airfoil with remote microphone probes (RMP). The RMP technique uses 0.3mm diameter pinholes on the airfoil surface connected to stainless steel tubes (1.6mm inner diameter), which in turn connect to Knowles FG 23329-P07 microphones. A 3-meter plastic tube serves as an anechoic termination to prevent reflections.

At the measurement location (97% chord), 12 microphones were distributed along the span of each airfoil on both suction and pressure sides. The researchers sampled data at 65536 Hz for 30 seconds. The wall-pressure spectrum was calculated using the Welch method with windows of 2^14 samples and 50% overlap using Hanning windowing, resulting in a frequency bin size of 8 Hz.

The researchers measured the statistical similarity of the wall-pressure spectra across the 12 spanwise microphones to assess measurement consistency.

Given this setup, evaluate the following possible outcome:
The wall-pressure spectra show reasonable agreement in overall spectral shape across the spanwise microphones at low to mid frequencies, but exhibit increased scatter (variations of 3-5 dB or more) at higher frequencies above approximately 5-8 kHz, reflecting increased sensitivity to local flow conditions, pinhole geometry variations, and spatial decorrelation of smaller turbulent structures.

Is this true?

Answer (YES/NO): NO